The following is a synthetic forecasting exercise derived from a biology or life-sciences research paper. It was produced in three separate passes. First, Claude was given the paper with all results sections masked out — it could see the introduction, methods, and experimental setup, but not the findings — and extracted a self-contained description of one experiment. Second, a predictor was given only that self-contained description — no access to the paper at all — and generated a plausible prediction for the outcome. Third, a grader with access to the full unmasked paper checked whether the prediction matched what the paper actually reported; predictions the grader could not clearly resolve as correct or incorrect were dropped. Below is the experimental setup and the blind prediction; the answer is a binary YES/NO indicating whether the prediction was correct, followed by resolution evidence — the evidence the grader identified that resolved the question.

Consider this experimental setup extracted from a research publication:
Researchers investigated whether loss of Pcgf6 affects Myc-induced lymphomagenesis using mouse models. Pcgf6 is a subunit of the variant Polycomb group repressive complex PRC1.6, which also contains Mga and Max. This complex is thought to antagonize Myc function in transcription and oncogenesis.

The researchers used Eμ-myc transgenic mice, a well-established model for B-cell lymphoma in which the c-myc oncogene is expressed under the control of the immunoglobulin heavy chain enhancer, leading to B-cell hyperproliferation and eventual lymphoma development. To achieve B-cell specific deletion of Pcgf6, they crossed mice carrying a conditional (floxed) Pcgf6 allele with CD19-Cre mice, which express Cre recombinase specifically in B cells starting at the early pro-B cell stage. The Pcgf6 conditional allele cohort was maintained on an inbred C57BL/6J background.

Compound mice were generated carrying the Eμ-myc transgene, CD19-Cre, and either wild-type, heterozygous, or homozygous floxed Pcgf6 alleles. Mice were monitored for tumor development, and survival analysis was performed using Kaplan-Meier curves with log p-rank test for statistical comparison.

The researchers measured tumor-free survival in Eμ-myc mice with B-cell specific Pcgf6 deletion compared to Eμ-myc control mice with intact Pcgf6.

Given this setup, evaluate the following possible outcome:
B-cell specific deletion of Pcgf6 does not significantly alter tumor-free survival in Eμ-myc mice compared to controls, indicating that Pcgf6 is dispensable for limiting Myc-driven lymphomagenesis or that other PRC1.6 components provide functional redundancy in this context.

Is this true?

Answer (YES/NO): NO